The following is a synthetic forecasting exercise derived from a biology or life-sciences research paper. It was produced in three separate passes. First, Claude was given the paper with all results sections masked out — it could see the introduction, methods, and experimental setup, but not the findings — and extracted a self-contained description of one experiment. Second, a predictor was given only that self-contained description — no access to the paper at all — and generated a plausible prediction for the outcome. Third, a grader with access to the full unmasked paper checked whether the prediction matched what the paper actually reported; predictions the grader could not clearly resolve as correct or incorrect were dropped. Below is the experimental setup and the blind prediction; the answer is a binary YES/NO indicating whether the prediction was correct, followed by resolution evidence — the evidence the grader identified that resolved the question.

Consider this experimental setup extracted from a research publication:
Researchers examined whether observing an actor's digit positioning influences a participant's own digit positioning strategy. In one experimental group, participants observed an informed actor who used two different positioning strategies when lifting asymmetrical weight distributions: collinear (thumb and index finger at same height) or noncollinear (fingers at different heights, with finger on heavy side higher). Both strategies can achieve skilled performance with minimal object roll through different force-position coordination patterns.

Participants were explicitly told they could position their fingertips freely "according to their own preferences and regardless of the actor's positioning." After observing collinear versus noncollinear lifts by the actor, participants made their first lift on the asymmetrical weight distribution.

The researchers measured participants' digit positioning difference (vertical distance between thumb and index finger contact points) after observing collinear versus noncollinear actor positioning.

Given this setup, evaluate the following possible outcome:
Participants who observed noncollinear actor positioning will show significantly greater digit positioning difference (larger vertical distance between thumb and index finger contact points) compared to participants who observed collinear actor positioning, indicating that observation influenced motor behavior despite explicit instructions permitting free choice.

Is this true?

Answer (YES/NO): YES